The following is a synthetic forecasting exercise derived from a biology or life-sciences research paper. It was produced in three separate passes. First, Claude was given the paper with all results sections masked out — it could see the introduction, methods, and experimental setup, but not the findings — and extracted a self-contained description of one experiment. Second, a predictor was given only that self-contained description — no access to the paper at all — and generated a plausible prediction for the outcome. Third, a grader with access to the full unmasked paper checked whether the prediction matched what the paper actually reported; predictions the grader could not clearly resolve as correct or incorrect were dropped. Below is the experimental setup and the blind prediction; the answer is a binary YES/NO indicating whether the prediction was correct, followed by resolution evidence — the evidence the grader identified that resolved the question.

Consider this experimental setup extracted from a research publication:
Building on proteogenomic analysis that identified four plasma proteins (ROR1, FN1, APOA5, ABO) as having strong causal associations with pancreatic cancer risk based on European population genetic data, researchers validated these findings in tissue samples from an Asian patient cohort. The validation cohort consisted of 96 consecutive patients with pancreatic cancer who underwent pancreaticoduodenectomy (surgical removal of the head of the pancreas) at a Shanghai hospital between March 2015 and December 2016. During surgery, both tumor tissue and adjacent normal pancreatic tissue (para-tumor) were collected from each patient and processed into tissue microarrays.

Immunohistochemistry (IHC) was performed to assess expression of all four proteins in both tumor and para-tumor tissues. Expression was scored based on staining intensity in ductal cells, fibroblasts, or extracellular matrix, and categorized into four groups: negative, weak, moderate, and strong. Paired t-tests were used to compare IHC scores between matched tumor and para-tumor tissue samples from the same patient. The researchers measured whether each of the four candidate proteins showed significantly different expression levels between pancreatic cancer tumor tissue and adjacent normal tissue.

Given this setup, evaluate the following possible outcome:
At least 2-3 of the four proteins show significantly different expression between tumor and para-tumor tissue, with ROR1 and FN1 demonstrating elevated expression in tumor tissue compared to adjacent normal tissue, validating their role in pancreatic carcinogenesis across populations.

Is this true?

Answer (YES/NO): YES